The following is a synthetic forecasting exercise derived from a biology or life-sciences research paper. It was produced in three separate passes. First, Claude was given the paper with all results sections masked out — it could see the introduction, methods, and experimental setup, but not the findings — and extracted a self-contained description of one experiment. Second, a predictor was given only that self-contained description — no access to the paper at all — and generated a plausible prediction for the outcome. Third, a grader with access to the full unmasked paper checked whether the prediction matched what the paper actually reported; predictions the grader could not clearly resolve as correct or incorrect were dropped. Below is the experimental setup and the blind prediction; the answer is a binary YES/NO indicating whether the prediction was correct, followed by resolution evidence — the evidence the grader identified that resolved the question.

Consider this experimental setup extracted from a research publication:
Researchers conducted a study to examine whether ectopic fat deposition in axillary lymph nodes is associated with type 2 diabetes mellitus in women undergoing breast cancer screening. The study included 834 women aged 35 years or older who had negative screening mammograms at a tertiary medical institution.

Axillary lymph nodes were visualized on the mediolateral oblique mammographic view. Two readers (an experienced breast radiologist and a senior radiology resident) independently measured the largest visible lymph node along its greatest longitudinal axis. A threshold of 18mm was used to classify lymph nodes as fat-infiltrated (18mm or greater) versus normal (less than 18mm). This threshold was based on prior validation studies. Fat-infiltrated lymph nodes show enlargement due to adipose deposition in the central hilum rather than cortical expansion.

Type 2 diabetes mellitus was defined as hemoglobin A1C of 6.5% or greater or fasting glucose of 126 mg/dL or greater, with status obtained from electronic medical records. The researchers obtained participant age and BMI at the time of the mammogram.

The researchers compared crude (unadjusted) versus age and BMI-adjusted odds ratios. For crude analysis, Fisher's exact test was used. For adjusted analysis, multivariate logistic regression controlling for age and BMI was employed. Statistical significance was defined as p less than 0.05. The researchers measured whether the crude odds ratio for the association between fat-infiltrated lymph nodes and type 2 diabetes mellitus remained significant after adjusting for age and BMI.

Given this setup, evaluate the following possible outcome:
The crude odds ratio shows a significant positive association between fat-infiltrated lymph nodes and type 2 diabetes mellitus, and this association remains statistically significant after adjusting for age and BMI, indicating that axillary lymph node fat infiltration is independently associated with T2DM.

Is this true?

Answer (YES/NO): YES